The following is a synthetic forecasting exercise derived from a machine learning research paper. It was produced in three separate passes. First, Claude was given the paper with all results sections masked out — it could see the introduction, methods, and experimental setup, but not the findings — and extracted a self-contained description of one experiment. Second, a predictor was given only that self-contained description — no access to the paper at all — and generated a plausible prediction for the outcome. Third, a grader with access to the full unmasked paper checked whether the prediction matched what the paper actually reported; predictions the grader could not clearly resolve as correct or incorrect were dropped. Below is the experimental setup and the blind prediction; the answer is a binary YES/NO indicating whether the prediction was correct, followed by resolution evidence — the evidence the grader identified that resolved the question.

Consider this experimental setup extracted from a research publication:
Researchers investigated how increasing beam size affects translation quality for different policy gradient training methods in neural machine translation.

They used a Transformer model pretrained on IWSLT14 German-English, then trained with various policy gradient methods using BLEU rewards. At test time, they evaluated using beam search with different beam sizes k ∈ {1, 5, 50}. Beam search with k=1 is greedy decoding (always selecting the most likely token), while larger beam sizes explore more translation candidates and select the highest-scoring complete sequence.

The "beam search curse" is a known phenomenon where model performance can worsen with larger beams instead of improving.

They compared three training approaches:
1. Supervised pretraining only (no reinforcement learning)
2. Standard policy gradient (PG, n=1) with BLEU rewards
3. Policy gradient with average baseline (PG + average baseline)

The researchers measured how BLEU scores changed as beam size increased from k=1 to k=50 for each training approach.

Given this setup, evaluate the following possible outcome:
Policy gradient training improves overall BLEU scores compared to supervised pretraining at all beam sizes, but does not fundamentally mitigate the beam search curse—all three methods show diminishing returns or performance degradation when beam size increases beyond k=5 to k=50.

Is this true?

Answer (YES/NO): NO